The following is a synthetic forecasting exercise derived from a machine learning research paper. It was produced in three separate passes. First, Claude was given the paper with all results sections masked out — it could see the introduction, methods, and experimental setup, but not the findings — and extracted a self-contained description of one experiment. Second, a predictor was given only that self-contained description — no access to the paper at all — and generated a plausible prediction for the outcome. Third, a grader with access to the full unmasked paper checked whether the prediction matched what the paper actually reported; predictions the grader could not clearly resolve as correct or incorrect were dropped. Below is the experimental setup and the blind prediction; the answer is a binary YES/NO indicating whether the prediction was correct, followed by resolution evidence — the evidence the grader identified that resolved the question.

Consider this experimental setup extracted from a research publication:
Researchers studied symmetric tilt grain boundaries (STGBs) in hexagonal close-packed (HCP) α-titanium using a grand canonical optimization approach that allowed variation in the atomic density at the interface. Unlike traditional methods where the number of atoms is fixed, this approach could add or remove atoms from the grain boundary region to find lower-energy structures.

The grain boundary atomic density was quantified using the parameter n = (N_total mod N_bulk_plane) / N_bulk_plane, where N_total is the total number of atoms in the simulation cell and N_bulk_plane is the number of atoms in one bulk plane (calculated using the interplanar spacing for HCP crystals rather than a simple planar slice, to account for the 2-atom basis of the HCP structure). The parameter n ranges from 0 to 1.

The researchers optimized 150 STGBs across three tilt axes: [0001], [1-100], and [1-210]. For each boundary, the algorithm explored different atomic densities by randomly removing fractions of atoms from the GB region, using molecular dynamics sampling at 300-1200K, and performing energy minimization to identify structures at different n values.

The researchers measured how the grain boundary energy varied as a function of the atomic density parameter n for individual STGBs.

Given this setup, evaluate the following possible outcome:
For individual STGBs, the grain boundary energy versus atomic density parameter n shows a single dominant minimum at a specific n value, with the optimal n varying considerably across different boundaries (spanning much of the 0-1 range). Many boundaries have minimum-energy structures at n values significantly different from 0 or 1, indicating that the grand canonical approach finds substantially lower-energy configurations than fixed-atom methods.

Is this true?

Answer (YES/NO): NO